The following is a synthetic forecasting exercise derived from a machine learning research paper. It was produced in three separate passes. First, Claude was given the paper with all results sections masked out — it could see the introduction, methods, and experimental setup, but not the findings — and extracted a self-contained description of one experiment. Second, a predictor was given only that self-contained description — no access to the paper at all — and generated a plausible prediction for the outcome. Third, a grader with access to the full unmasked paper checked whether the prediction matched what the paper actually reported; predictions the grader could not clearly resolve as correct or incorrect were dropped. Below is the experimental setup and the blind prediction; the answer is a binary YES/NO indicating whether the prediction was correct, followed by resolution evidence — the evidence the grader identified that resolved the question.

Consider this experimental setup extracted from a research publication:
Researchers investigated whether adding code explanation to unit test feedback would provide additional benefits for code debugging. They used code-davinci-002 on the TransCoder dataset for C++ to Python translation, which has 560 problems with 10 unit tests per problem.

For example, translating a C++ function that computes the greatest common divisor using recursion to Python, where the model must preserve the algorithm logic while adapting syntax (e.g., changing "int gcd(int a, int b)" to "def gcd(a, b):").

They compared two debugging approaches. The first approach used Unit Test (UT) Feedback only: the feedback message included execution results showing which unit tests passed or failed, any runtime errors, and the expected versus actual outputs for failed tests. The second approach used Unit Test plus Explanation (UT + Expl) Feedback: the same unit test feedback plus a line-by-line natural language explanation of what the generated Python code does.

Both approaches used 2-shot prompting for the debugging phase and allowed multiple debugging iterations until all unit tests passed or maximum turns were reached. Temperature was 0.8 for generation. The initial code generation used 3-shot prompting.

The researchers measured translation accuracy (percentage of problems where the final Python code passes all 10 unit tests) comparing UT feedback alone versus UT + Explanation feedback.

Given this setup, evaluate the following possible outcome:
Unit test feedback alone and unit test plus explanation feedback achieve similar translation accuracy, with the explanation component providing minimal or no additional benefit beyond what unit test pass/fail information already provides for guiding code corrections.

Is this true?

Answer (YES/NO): NO